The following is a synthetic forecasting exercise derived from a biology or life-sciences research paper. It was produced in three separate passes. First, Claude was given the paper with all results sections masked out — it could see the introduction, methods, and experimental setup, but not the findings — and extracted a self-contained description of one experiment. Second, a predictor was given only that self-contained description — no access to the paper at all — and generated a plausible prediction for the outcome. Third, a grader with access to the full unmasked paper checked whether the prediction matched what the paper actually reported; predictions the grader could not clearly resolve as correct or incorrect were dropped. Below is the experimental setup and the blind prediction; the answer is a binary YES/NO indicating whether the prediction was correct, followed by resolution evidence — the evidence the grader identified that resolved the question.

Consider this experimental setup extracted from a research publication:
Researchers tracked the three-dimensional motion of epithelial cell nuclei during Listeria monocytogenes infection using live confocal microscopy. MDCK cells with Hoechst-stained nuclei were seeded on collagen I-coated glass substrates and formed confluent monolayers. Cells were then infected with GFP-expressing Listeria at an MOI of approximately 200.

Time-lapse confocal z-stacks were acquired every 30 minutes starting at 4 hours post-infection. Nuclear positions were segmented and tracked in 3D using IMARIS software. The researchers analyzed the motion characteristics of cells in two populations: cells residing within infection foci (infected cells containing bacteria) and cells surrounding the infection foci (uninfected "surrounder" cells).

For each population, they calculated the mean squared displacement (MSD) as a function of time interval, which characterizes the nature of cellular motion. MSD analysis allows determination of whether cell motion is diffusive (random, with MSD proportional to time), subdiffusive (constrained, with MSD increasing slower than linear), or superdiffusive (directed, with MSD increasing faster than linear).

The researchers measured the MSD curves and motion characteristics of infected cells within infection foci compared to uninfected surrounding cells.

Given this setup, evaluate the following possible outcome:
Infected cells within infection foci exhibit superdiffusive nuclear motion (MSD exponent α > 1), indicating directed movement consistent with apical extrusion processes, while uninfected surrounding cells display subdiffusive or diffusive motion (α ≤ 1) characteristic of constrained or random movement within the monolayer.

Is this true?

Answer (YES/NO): NO